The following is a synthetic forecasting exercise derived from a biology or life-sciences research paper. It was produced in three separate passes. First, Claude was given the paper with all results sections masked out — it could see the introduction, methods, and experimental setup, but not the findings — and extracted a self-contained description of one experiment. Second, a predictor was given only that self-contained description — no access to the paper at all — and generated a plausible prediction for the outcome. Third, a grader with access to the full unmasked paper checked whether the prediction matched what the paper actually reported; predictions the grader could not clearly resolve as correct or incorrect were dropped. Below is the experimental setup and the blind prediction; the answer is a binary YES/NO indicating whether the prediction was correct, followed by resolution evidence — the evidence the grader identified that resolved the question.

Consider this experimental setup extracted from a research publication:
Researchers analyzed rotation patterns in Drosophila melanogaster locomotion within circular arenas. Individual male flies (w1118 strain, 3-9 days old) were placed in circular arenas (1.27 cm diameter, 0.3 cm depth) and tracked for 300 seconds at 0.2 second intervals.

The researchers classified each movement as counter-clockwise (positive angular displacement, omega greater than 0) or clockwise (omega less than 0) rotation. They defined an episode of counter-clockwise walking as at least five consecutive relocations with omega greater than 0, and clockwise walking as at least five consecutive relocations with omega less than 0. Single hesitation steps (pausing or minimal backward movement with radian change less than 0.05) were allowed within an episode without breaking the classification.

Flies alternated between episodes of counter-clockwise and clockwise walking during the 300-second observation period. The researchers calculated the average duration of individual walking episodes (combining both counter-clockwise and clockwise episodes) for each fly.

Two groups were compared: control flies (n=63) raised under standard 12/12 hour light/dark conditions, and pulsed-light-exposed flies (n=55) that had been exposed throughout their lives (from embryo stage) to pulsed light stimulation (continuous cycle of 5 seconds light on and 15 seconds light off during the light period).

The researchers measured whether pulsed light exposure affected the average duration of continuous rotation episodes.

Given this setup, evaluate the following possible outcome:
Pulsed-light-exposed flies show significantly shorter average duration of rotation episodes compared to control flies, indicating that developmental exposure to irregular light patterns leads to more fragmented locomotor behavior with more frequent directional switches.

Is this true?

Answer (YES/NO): NO